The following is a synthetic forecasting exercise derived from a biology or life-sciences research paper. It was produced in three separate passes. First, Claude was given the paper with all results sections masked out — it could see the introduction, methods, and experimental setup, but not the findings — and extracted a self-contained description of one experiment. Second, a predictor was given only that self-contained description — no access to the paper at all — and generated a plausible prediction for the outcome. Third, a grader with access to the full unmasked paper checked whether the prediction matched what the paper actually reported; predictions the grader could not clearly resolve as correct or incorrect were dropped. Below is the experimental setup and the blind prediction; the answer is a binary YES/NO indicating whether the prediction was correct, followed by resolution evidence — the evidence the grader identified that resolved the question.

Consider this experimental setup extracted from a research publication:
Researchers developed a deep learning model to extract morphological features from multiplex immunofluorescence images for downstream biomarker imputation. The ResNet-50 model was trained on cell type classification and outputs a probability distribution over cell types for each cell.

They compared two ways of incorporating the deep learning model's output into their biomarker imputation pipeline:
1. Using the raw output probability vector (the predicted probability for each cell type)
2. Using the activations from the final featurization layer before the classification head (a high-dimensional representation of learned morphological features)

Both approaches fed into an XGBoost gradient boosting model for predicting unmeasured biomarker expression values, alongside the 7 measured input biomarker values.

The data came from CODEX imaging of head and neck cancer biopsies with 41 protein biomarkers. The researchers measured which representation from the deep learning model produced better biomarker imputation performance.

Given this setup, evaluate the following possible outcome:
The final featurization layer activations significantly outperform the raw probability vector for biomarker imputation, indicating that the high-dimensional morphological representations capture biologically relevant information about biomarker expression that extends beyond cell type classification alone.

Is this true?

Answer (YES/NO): NO